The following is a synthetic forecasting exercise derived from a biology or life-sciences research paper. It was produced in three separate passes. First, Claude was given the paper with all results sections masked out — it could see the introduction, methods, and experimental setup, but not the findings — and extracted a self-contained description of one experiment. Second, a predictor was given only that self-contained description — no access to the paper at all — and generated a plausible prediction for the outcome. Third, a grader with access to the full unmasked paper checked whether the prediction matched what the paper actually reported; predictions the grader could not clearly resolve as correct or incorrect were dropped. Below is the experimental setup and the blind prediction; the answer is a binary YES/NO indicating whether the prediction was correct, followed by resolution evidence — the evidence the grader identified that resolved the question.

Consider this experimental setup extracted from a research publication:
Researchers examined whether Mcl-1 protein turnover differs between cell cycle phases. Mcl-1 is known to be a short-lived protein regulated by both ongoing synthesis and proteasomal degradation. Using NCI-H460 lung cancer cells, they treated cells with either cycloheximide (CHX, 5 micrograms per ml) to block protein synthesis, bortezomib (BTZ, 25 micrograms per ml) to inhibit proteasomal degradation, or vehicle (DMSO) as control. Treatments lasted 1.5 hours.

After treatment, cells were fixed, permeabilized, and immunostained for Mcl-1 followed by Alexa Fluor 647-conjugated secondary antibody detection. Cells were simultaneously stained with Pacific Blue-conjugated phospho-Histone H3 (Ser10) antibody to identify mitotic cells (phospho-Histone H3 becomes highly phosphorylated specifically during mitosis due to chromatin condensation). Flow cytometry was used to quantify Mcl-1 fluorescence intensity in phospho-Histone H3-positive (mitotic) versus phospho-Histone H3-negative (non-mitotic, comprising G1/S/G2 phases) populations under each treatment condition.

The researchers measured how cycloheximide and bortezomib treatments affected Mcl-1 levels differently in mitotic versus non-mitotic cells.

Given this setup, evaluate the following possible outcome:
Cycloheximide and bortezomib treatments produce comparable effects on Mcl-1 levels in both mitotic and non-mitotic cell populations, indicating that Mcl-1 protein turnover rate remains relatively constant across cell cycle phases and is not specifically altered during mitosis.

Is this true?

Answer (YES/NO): NO